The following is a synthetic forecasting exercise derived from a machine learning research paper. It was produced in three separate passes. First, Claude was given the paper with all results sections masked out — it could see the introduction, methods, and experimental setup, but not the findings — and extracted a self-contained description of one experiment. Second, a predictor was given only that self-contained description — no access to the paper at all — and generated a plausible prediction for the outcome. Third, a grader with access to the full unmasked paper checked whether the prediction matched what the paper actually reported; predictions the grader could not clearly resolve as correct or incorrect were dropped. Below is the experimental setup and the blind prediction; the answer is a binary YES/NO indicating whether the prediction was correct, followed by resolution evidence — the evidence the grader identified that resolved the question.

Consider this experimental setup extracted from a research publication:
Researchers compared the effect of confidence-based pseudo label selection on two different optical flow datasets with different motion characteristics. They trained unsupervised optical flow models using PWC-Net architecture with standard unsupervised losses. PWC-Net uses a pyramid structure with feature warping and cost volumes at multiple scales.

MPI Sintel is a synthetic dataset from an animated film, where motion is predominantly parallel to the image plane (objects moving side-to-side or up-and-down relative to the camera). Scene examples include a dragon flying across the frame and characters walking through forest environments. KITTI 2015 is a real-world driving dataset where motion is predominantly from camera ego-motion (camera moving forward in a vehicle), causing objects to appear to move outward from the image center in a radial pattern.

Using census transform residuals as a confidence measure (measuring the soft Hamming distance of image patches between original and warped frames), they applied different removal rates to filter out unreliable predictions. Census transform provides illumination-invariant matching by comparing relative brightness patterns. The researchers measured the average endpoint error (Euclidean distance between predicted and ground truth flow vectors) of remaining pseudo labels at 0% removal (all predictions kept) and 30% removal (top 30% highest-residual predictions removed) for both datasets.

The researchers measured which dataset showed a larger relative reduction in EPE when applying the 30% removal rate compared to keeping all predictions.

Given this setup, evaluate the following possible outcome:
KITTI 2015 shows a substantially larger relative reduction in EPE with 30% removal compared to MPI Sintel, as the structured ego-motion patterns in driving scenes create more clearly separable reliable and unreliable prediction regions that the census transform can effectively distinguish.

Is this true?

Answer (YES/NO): NO